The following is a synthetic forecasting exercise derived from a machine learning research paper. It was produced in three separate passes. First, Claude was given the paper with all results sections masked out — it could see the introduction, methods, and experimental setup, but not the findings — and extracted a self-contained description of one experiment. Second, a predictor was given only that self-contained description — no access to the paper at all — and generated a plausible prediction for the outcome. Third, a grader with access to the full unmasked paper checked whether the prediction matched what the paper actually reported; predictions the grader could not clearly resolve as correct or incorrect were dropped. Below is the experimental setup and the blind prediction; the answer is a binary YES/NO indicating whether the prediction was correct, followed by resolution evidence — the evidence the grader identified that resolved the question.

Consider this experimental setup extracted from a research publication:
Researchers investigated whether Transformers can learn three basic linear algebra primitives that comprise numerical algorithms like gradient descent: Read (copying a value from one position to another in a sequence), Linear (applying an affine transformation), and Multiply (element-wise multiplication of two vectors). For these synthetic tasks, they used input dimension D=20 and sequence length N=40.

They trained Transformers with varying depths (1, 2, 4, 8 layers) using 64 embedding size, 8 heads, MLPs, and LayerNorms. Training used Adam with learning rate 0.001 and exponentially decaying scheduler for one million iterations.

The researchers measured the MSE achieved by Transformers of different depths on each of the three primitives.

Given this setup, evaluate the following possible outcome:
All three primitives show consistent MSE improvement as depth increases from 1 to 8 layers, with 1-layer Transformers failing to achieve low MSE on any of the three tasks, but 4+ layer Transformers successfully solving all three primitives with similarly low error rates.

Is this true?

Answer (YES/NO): NO